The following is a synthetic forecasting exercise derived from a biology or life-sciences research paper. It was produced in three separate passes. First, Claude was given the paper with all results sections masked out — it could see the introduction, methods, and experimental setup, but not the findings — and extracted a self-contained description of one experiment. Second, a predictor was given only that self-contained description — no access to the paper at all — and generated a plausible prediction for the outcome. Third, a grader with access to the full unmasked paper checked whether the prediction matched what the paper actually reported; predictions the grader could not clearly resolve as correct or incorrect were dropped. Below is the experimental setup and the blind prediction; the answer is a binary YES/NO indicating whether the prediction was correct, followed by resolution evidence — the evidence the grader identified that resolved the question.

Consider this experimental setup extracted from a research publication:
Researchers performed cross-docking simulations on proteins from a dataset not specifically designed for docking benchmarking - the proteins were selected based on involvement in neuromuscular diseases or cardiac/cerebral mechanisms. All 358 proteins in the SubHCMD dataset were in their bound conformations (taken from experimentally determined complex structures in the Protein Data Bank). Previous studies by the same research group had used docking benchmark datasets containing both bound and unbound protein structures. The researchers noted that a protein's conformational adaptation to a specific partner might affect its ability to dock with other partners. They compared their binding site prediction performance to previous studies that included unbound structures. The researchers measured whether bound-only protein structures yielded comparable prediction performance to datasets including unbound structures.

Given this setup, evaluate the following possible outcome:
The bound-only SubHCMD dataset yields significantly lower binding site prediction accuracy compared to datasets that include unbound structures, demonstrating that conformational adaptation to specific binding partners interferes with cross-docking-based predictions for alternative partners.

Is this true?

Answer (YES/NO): NO